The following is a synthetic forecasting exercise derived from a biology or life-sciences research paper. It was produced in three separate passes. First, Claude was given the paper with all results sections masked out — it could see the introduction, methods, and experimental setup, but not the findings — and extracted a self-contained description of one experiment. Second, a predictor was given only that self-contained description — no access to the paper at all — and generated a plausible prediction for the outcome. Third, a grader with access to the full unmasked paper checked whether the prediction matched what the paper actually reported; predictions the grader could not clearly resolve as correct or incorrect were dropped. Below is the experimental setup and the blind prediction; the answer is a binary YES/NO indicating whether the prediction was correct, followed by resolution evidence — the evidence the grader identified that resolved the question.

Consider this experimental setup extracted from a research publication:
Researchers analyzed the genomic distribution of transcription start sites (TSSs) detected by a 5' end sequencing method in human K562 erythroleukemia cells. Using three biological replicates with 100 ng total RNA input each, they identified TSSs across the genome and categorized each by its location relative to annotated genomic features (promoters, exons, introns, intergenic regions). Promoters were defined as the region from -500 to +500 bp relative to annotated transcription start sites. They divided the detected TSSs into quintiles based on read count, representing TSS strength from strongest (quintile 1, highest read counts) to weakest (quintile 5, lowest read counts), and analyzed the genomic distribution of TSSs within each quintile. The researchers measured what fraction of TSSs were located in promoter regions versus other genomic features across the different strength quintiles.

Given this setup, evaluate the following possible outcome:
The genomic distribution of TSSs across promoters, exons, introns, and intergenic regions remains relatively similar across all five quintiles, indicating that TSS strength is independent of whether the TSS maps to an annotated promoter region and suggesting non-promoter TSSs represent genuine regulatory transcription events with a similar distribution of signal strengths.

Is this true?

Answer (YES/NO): NO